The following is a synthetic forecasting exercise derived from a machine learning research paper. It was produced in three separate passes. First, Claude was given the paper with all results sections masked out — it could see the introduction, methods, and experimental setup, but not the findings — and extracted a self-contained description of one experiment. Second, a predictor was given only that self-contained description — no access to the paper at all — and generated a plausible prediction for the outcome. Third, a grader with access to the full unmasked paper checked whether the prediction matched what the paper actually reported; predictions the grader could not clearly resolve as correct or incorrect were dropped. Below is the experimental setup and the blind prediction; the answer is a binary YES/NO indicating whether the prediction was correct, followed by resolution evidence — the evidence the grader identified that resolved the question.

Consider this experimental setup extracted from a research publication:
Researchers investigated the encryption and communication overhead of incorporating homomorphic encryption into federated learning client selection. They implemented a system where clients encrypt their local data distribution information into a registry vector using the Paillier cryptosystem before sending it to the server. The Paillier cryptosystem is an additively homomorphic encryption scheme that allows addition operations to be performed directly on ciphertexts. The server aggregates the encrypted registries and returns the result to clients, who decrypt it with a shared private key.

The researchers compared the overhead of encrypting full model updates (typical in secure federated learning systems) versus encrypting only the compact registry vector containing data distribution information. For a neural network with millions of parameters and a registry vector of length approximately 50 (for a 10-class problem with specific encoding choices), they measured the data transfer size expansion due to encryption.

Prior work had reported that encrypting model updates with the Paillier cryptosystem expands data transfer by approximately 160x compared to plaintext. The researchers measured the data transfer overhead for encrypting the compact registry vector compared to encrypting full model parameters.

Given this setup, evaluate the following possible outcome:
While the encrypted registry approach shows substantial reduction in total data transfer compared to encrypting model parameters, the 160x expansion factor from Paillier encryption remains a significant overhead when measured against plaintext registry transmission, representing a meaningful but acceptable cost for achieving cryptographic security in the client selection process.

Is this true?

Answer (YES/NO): NO